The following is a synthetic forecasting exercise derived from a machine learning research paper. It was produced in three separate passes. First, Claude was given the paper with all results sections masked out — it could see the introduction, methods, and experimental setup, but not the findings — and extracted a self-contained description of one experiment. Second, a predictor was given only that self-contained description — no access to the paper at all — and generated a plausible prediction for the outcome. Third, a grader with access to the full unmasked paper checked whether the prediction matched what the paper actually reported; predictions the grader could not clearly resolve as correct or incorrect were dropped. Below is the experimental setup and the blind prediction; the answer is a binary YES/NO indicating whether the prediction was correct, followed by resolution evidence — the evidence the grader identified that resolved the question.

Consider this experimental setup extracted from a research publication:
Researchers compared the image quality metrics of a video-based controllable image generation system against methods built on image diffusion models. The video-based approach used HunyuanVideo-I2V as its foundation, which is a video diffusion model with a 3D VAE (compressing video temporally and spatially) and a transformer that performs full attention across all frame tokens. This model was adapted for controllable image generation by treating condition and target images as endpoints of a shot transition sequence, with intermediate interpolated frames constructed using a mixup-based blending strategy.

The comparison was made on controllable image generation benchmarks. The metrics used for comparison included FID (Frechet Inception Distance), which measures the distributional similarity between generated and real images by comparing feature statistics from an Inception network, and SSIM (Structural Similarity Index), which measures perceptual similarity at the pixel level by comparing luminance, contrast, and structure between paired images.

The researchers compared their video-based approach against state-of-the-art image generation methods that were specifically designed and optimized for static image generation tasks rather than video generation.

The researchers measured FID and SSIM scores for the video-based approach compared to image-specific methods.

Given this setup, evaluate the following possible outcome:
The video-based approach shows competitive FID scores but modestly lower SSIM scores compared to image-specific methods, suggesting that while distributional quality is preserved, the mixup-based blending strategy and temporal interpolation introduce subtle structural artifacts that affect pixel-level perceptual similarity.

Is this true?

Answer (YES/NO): NO